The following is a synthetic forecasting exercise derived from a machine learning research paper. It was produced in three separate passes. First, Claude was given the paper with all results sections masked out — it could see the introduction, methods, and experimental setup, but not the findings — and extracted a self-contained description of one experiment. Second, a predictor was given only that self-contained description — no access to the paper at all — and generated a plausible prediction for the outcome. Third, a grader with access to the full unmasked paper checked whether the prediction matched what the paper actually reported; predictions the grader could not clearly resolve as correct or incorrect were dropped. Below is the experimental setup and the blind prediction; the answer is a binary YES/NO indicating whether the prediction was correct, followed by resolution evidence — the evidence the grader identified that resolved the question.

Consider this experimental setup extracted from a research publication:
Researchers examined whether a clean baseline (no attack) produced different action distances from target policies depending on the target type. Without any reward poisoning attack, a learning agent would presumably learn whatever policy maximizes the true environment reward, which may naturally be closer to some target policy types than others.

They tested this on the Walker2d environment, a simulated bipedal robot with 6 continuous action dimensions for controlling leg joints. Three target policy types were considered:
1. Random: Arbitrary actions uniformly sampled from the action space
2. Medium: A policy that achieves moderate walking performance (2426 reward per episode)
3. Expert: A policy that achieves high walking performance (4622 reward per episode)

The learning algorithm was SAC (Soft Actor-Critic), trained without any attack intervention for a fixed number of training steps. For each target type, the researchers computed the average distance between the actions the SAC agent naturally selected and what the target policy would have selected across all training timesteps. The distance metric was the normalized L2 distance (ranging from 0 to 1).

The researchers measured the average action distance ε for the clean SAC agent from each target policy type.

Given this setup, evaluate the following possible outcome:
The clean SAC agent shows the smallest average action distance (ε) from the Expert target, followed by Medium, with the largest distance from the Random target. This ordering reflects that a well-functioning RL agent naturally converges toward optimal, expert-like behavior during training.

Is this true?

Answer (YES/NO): NO